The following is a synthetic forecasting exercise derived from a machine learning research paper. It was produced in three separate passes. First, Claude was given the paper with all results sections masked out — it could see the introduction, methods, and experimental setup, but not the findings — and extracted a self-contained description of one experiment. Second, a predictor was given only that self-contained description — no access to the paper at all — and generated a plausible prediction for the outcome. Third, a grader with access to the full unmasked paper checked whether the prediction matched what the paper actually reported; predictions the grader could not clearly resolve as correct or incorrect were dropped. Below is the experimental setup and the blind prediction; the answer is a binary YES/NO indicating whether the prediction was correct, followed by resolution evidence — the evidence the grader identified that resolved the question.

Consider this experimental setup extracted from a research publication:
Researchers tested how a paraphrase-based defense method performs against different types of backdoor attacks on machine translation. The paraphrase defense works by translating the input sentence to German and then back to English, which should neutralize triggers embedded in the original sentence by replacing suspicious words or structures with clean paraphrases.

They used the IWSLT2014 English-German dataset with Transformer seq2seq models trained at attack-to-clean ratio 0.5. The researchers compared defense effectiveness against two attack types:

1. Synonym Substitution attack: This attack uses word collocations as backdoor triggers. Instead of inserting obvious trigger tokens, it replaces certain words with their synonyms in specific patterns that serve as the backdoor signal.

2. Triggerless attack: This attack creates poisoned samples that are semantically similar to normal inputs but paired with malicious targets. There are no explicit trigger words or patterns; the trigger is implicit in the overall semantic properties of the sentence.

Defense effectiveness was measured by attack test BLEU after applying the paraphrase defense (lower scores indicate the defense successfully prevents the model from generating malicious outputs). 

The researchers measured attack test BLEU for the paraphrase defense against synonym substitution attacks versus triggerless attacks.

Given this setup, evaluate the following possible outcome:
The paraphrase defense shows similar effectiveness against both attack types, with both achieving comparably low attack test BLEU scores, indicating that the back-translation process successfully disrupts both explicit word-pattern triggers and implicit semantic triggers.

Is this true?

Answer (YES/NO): NO